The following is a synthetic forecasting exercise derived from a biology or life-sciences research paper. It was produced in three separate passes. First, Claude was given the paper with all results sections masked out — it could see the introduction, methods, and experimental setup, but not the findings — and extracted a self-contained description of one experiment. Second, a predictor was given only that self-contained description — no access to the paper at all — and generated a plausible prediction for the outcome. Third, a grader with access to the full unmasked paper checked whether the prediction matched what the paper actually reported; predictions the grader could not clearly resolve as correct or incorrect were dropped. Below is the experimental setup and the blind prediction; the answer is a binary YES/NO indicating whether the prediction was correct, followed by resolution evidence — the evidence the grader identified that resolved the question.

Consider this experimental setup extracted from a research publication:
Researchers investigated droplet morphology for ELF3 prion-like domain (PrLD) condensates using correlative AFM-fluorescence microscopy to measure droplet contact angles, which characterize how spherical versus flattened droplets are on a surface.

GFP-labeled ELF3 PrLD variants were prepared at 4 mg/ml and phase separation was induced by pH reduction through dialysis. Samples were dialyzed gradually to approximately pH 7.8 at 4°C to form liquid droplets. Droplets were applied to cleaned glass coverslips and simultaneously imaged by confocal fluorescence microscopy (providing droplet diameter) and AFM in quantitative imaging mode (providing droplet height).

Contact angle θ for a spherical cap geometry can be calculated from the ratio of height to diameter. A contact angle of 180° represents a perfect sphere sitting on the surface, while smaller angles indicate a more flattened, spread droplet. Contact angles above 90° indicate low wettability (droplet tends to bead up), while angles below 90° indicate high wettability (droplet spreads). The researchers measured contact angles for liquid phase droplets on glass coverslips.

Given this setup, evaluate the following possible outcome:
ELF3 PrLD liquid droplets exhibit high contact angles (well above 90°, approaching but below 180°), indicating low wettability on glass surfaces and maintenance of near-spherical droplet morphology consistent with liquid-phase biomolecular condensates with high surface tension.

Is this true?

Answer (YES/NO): YES